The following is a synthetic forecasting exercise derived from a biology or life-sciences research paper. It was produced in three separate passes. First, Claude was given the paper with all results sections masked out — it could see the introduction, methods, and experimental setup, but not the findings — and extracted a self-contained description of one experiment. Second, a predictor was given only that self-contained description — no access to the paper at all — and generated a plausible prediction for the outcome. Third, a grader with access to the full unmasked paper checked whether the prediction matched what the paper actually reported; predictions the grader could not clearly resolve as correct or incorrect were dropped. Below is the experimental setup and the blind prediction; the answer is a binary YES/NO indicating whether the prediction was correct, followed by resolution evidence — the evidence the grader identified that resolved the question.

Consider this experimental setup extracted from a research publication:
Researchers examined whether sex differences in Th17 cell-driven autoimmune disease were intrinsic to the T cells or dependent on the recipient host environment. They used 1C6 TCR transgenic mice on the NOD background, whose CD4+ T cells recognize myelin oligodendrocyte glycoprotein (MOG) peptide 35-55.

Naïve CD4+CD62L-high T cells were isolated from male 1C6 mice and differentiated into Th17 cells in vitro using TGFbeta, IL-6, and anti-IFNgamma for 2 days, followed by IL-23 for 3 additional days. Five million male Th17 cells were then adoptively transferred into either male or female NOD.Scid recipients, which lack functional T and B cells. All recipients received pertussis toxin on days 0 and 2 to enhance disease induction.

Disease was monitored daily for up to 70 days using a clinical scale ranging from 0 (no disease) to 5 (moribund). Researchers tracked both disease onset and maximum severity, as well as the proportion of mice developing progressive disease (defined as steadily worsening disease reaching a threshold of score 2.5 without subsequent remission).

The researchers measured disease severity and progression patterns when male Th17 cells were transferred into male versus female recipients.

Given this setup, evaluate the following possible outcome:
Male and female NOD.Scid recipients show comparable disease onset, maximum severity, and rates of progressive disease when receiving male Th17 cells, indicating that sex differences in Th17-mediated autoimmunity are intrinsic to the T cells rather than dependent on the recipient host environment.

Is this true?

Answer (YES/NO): YES